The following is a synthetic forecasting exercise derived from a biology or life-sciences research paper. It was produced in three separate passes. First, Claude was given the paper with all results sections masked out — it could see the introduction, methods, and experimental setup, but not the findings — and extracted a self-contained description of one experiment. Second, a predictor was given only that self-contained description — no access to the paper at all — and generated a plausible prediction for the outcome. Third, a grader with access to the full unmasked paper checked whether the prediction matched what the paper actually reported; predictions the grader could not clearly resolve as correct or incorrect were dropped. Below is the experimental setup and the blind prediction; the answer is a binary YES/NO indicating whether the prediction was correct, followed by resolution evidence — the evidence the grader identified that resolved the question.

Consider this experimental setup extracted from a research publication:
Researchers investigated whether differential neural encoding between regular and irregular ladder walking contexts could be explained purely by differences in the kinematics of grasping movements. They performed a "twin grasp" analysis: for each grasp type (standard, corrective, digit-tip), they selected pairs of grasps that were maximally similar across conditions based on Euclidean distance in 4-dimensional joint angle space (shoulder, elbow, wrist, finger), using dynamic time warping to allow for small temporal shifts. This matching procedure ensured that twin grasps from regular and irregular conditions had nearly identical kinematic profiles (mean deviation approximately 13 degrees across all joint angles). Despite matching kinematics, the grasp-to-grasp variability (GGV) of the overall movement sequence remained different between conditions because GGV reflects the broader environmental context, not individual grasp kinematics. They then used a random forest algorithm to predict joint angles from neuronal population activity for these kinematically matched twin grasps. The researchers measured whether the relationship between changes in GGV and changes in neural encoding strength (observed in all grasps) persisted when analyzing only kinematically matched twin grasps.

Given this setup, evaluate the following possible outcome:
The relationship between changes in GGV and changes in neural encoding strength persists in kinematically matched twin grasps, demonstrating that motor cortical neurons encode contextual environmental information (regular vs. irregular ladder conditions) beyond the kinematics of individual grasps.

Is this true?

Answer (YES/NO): YES